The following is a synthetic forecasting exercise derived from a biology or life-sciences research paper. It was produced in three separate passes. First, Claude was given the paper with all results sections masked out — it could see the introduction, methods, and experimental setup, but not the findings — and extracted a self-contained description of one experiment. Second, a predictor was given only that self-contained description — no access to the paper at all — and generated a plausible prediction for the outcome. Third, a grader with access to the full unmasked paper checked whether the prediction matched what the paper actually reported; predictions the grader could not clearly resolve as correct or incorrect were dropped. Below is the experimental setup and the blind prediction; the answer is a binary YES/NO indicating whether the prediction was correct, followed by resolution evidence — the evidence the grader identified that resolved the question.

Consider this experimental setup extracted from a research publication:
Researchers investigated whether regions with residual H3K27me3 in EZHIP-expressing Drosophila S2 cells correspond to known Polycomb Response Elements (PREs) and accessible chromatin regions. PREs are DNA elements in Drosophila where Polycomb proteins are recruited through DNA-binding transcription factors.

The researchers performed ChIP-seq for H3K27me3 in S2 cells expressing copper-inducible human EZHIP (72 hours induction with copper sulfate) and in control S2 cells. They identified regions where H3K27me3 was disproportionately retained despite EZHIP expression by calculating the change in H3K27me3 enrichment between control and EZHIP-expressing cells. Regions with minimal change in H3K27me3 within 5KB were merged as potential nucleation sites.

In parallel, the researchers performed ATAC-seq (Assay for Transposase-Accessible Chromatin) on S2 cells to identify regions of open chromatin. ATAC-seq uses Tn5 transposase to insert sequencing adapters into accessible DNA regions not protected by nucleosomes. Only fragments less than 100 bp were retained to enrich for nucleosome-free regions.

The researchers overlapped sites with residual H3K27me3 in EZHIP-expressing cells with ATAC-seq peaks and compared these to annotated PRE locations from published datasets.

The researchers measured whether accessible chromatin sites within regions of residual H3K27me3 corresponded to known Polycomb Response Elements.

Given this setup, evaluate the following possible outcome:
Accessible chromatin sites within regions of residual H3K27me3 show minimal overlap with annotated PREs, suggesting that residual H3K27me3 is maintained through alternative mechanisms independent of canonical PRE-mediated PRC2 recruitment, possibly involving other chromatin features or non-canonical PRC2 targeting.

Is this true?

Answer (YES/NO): NO